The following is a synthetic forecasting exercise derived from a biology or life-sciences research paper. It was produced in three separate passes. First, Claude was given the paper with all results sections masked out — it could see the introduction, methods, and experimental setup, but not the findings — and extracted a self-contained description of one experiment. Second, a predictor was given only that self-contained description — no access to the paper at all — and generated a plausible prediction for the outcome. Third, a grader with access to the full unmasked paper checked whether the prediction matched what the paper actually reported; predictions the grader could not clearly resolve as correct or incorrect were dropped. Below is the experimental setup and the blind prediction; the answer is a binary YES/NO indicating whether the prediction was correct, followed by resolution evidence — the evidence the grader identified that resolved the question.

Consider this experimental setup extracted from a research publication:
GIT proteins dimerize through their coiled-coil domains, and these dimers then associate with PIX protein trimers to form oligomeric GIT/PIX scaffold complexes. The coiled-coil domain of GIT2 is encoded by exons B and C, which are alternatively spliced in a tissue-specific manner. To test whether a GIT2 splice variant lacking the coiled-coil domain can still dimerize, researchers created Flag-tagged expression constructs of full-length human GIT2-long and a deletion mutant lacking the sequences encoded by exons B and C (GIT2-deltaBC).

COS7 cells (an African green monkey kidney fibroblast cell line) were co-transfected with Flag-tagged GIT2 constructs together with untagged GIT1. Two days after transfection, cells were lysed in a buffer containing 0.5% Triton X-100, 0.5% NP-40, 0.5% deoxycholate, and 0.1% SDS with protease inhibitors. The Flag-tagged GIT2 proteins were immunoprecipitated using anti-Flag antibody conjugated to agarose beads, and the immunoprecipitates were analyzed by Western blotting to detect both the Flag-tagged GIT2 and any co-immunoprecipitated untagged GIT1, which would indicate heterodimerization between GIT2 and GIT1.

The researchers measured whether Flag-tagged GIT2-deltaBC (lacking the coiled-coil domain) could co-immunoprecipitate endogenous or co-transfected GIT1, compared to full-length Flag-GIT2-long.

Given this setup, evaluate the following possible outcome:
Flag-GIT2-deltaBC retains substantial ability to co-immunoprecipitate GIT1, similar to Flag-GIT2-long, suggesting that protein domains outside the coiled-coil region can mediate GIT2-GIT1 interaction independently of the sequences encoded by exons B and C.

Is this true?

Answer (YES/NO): NO